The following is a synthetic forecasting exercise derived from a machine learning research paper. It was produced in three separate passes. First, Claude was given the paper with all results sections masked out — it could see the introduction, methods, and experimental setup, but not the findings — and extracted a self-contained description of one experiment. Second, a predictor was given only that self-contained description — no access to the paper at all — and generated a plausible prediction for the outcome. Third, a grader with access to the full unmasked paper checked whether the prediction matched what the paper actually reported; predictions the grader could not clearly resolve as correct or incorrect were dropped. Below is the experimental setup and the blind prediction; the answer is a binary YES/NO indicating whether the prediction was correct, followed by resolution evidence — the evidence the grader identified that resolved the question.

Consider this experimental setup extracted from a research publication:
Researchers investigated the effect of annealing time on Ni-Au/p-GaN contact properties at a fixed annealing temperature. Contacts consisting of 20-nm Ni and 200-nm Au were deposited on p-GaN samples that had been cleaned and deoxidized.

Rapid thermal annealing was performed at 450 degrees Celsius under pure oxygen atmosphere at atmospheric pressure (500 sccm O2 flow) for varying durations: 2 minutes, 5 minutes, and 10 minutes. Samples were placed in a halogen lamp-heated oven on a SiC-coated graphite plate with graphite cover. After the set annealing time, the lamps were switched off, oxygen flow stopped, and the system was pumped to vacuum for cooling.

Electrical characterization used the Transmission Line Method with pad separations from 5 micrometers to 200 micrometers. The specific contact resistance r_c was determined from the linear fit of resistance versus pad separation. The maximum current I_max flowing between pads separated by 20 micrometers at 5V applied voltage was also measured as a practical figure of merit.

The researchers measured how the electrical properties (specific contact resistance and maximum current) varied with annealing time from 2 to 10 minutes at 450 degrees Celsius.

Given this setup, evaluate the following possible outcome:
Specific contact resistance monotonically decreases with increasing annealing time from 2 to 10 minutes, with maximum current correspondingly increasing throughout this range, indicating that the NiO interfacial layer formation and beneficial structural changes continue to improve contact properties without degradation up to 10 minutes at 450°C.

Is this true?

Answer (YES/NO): NO